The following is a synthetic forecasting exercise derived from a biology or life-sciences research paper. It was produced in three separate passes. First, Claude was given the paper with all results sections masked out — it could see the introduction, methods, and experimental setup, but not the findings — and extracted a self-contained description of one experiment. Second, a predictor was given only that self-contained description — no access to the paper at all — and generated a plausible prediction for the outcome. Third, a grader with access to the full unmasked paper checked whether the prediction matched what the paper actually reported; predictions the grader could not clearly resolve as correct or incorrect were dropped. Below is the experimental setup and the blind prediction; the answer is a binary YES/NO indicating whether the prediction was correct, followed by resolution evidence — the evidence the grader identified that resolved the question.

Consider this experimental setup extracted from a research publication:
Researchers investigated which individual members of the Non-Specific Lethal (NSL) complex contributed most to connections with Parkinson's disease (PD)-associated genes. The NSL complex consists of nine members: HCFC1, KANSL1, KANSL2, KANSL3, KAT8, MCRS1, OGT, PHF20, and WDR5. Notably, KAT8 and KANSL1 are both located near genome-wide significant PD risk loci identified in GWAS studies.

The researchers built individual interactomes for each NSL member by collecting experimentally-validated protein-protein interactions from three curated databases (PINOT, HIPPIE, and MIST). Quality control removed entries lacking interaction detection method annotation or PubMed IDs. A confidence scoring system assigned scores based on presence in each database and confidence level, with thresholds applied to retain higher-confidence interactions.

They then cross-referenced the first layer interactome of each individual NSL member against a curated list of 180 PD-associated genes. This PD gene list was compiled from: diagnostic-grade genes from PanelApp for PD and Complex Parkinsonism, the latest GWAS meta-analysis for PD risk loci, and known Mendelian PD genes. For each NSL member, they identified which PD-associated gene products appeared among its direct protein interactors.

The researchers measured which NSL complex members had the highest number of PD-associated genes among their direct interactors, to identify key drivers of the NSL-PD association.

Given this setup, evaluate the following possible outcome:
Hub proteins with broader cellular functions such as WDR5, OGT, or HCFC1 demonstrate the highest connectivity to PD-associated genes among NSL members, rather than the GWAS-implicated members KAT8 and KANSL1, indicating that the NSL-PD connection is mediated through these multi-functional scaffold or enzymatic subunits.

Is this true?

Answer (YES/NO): NO